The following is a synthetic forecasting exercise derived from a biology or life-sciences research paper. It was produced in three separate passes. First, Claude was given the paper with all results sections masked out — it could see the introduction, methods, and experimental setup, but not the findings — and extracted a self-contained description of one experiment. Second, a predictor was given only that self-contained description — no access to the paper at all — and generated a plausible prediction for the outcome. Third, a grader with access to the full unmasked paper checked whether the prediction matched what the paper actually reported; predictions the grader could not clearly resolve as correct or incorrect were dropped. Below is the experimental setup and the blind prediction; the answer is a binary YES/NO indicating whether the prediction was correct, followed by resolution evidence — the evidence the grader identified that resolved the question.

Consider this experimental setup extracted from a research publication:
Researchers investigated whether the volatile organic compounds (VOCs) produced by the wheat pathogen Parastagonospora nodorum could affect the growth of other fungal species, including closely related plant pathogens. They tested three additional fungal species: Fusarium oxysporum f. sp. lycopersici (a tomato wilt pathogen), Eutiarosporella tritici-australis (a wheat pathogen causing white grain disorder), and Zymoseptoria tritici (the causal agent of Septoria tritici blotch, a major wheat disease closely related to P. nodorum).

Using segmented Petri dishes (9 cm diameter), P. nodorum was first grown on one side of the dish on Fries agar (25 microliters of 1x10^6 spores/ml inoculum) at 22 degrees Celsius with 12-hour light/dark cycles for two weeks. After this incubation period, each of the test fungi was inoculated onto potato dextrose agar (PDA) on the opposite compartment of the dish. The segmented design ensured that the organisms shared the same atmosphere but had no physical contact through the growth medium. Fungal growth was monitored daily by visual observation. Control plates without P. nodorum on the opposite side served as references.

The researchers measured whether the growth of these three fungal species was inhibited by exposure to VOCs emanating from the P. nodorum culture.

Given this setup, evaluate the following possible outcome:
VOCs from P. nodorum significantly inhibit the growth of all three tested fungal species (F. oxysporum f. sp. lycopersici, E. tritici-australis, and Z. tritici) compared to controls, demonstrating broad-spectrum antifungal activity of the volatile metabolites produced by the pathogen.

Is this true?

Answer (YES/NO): NO